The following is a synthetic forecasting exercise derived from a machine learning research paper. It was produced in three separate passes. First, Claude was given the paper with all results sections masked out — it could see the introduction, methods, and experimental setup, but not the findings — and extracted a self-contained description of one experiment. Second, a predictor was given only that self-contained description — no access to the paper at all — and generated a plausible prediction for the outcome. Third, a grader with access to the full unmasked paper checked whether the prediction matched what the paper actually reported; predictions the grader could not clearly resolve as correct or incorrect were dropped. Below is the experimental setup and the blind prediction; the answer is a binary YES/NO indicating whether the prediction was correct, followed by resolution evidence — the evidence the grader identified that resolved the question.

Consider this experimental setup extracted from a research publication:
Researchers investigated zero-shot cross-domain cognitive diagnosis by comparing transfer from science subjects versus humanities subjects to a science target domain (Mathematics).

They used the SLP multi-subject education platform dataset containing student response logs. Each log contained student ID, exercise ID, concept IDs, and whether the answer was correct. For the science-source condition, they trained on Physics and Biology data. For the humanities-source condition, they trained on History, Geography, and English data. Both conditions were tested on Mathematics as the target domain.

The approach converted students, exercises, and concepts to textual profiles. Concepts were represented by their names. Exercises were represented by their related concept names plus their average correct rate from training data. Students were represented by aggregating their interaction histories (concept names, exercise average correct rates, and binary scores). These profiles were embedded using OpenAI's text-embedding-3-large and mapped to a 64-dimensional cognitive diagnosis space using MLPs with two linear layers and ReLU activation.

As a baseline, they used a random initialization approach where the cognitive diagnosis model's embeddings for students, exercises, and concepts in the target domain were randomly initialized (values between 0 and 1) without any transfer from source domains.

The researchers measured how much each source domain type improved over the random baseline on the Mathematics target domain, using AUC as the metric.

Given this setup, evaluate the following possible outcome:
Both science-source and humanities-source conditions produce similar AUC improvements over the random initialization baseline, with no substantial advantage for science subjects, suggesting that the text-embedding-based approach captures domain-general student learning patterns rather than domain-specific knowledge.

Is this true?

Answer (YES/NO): NO